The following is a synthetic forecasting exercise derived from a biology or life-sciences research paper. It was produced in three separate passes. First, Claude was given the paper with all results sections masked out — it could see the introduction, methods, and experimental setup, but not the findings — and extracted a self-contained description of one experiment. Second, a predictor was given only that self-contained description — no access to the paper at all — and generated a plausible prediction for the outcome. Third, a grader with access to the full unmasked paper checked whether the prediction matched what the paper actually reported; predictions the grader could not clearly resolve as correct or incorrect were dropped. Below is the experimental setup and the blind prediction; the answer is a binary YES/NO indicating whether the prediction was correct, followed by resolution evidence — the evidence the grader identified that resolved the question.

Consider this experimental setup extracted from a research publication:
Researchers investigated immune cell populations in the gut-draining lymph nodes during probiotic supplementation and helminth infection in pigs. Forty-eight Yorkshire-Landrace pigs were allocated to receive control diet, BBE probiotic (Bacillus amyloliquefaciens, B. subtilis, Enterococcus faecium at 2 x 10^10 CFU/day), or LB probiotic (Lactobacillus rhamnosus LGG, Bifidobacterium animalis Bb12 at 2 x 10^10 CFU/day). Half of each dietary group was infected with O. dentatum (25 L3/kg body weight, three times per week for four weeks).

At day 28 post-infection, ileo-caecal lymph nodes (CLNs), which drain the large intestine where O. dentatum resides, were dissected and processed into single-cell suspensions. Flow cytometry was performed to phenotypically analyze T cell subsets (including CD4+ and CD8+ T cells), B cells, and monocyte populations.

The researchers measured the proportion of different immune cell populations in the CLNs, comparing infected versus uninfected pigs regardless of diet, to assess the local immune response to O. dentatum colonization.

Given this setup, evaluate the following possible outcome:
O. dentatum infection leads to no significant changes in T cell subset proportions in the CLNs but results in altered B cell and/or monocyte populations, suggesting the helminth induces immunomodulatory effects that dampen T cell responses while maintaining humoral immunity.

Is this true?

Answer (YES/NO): NO